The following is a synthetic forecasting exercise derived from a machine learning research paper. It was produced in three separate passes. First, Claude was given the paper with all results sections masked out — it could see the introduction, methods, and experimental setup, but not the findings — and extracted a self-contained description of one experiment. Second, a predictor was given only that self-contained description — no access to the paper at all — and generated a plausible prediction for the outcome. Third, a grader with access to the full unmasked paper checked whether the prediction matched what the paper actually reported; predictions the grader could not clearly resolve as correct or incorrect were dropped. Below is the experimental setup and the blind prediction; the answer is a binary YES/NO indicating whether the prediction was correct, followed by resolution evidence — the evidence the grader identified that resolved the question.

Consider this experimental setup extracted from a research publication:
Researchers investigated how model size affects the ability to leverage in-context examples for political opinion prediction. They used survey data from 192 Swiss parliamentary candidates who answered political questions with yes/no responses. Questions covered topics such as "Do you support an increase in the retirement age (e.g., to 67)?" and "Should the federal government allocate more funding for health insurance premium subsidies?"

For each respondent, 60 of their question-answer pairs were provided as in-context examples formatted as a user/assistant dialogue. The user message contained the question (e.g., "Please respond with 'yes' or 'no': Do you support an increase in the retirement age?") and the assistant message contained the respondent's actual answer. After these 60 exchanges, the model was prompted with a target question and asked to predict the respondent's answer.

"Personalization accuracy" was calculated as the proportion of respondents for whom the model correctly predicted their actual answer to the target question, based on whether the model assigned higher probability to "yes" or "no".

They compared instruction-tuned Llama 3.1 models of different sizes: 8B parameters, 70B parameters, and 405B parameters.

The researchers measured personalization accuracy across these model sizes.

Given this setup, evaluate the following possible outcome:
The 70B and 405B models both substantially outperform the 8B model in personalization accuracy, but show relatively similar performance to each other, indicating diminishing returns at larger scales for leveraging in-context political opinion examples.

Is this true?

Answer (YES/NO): YES